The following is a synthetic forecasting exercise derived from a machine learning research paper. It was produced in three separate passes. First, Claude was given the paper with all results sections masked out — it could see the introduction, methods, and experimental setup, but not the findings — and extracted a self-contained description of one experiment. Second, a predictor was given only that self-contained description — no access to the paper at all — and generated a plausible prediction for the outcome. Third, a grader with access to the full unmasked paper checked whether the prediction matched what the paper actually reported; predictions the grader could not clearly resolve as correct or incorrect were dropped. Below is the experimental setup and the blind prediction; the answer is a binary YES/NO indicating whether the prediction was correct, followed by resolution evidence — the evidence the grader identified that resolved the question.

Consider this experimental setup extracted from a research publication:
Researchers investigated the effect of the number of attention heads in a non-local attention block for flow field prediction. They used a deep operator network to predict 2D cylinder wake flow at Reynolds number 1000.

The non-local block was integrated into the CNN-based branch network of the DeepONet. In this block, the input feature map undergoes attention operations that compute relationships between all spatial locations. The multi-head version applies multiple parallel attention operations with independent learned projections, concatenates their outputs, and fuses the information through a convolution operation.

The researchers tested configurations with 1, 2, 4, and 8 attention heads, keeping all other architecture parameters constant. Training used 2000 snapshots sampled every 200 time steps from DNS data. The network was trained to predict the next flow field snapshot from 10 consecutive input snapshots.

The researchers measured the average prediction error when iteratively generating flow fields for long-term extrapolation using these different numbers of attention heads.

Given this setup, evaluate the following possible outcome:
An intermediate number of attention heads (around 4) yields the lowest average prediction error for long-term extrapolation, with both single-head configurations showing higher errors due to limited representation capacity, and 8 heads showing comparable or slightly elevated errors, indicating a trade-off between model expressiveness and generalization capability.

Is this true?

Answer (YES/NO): NO